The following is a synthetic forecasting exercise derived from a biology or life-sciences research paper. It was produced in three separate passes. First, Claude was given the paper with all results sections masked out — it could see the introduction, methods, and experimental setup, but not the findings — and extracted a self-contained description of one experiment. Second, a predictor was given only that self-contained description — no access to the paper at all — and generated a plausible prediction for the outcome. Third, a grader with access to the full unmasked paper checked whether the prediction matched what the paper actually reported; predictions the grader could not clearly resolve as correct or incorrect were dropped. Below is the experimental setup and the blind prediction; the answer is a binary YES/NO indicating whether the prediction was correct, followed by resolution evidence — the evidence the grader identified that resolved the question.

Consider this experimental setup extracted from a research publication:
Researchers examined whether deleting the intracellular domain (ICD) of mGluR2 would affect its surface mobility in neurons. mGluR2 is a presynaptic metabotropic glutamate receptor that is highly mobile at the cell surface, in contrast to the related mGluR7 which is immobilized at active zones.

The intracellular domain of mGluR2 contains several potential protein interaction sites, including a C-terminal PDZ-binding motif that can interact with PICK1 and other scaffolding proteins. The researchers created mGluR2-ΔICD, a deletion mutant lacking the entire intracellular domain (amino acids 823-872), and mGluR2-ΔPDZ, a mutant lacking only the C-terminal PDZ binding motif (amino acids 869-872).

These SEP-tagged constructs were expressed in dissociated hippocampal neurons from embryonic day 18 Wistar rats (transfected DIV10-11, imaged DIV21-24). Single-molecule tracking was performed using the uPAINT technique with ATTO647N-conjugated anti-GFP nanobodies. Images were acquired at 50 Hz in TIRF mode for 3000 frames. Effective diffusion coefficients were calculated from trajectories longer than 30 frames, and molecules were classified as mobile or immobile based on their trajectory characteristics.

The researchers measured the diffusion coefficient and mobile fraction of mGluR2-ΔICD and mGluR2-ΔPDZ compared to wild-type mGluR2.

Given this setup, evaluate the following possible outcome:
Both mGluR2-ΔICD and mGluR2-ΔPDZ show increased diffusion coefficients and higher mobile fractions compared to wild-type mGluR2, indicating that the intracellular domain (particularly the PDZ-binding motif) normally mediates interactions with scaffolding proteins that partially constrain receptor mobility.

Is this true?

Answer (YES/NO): NO